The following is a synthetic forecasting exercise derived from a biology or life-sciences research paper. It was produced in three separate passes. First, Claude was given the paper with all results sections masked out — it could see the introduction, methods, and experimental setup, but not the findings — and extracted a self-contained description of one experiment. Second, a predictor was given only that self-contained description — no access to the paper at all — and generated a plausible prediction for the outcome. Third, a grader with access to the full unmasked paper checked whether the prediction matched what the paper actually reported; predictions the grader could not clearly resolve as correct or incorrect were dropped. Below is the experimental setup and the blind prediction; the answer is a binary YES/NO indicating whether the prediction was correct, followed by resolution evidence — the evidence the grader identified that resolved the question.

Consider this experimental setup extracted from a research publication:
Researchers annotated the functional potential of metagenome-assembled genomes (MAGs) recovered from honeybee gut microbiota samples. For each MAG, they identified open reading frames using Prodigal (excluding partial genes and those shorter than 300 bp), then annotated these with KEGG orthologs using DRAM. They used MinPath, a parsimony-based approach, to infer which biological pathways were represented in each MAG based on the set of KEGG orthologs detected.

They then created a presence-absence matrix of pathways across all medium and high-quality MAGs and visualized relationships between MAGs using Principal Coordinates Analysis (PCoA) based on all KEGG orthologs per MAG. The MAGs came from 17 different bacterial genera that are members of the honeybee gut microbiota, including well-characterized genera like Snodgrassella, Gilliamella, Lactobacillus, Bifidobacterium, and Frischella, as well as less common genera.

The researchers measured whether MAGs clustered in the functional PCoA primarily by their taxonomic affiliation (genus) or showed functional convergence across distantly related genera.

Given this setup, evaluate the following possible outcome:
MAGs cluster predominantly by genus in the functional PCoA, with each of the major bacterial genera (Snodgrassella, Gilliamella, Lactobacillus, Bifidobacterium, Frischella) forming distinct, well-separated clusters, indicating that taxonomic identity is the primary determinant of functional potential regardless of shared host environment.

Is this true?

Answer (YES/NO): NO